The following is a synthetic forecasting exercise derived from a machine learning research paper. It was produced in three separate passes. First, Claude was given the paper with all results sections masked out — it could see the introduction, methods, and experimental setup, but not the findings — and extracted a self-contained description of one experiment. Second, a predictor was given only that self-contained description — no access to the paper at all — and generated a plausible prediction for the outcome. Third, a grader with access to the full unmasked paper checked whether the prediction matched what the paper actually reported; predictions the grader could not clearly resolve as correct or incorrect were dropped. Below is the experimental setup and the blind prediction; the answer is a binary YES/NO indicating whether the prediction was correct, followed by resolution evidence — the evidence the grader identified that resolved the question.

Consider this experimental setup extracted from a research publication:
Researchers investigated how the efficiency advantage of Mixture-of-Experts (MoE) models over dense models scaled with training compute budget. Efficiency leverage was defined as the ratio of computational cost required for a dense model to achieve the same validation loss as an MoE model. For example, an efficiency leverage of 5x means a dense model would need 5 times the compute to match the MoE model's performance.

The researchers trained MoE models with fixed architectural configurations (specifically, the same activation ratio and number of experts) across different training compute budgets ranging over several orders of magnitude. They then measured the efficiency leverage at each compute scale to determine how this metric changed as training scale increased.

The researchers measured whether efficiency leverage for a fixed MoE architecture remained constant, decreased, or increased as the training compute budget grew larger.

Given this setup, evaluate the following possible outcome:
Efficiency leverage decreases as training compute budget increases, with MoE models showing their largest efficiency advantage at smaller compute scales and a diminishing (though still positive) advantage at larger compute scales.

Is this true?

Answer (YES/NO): NO